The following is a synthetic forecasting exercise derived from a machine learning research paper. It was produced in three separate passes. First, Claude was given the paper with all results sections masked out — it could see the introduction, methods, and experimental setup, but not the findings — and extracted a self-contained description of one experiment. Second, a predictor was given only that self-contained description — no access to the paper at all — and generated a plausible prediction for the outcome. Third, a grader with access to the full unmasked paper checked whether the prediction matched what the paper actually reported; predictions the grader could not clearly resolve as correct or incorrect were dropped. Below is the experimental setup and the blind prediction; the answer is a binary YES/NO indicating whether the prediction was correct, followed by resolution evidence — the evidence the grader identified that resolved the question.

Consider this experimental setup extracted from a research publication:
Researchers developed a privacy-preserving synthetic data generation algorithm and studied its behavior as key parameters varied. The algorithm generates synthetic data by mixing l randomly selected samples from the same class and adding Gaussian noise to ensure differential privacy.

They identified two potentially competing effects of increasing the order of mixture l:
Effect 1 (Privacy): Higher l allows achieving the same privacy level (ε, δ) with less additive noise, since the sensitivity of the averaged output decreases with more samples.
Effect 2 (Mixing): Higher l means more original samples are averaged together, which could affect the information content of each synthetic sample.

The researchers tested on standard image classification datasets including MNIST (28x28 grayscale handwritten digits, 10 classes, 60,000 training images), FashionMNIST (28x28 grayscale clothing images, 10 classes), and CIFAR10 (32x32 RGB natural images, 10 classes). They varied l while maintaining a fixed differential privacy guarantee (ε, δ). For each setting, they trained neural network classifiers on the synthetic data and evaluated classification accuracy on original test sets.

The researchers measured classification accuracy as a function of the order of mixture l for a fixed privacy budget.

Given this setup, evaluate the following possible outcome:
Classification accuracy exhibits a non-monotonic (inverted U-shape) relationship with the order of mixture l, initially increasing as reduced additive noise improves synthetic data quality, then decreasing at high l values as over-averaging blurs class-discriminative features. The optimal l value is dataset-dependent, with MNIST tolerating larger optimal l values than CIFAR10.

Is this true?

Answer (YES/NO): NO